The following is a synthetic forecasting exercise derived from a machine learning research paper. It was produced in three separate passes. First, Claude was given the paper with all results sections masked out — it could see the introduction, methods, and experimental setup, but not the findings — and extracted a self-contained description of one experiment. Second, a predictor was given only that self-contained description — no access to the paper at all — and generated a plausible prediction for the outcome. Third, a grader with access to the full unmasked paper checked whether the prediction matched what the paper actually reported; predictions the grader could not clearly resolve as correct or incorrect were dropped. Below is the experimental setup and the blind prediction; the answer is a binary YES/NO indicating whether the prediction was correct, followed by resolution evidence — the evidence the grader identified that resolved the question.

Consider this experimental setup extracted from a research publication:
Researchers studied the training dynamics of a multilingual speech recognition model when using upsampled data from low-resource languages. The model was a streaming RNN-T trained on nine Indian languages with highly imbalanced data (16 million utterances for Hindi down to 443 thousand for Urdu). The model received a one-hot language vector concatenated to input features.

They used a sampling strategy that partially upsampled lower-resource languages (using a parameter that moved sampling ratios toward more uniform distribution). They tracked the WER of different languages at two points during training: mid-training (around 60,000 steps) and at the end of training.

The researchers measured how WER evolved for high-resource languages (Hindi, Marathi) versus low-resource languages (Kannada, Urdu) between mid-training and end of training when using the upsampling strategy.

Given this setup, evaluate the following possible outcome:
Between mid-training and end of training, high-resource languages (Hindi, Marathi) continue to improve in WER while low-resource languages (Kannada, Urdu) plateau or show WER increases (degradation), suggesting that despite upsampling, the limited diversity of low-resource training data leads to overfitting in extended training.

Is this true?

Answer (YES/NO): YES